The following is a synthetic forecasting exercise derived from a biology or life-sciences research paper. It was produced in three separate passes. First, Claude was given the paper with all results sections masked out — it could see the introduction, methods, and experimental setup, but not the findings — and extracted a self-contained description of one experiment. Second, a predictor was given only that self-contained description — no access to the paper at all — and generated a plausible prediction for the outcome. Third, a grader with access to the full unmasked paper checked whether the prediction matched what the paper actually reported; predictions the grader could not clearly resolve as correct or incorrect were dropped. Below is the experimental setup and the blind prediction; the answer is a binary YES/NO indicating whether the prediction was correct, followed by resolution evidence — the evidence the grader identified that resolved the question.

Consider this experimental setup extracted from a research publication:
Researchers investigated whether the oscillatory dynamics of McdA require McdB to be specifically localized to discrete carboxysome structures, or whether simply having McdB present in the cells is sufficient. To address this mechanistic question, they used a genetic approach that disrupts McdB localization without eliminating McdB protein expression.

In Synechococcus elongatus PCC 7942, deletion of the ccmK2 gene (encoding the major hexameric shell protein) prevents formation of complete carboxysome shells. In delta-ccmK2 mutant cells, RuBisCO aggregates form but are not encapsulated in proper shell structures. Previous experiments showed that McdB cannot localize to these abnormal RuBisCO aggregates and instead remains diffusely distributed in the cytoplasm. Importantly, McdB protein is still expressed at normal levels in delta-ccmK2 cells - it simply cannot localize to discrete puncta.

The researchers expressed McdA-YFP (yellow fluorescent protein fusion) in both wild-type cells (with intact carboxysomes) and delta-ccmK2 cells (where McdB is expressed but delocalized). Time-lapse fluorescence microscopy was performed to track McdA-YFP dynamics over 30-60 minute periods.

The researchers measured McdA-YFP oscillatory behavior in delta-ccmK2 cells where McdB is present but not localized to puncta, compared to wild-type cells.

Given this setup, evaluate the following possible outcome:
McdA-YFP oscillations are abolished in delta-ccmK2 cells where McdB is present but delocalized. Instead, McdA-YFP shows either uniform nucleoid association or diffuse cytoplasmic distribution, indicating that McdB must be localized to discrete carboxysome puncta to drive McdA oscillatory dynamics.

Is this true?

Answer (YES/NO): YES